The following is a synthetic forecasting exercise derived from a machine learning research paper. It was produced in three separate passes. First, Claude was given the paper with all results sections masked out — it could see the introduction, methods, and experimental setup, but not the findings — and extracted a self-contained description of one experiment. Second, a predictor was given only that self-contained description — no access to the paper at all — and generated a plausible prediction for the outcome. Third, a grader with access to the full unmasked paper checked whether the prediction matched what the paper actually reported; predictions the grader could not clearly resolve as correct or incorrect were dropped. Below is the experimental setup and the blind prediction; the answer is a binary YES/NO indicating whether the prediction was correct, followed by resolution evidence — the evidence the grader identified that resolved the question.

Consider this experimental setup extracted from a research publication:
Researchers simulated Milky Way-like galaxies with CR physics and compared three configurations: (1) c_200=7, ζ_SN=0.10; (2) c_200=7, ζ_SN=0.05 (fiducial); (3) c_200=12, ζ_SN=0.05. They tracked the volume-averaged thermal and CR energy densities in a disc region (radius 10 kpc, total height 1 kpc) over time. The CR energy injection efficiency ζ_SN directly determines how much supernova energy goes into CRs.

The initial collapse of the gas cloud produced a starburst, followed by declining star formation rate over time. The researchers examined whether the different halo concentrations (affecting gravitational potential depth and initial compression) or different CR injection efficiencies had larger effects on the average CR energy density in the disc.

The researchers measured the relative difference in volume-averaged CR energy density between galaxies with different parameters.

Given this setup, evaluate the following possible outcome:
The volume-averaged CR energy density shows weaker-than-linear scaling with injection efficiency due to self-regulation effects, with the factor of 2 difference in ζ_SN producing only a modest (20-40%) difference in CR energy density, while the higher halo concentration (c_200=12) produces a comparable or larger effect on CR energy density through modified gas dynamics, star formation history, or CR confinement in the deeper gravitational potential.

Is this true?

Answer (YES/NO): NO